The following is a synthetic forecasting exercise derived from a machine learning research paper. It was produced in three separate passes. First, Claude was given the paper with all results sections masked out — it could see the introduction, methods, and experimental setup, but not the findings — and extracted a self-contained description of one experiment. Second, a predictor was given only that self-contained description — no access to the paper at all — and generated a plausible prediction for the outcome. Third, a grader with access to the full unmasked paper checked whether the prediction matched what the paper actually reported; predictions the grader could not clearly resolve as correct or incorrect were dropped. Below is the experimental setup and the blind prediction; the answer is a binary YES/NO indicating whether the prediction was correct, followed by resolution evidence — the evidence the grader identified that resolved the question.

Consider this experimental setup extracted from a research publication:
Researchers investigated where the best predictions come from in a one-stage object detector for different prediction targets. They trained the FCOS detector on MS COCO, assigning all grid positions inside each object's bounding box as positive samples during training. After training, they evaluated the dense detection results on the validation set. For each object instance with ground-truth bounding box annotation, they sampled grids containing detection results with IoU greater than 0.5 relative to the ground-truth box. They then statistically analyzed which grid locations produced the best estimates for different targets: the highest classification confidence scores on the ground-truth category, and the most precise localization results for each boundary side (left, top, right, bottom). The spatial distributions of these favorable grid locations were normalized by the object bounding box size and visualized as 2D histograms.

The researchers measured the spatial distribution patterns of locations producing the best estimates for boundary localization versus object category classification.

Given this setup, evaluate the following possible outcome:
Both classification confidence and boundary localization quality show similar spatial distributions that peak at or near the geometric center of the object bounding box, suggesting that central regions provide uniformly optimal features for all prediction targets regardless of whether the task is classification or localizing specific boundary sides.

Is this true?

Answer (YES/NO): NO